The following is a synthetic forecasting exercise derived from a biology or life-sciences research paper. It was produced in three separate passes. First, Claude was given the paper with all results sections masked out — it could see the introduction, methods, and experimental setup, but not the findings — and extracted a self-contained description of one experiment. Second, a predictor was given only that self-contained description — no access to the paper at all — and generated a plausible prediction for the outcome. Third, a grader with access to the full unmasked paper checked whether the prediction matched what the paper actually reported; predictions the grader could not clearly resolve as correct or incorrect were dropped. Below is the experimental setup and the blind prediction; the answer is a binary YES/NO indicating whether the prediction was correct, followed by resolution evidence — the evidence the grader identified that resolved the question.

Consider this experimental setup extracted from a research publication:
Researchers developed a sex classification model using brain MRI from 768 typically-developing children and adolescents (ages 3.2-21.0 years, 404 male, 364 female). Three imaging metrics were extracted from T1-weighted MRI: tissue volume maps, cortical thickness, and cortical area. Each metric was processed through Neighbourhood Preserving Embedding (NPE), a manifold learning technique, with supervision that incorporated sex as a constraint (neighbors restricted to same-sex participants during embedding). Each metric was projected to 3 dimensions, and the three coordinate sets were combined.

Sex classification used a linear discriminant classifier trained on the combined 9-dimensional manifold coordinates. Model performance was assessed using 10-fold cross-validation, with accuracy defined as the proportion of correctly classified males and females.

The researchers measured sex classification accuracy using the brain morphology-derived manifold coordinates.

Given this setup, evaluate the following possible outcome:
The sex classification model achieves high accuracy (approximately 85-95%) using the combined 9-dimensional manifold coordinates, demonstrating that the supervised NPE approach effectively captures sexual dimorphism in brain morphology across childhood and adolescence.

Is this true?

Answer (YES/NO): NO